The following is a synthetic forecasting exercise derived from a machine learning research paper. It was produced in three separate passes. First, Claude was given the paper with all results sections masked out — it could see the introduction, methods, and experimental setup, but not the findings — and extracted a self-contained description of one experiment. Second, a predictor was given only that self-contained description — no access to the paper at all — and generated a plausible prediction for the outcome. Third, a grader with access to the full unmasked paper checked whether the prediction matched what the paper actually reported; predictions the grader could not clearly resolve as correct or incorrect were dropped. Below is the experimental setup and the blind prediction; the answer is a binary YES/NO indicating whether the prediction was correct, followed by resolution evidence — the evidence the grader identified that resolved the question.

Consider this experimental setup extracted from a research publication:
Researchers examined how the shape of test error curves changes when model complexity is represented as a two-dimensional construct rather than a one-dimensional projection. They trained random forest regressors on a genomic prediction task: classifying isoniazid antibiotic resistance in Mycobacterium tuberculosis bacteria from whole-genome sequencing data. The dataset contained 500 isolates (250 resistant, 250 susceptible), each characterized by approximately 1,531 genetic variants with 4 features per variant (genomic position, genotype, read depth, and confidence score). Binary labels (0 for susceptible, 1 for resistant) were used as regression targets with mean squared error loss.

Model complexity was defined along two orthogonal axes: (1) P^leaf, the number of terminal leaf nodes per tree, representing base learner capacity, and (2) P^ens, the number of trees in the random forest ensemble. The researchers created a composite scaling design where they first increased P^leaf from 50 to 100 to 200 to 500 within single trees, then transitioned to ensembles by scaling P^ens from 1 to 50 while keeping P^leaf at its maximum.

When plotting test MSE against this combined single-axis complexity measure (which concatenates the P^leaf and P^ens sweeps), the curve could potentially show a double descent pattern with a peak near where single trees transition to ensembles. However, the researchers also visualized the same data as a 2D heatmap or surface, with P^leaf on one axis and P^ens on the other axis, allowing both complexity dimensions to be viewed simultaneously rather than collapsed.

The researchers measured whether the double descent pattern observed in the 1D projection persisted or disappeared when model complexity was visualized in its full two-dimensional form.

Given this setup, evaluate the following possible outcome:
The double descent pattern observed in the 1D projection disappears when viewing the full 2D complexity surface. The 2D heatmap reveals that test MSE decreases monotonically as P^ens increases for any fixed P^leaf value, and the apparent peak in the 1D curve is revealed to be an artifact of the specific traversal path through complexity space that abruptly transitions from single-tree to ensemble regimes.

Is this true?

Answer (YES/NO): YES